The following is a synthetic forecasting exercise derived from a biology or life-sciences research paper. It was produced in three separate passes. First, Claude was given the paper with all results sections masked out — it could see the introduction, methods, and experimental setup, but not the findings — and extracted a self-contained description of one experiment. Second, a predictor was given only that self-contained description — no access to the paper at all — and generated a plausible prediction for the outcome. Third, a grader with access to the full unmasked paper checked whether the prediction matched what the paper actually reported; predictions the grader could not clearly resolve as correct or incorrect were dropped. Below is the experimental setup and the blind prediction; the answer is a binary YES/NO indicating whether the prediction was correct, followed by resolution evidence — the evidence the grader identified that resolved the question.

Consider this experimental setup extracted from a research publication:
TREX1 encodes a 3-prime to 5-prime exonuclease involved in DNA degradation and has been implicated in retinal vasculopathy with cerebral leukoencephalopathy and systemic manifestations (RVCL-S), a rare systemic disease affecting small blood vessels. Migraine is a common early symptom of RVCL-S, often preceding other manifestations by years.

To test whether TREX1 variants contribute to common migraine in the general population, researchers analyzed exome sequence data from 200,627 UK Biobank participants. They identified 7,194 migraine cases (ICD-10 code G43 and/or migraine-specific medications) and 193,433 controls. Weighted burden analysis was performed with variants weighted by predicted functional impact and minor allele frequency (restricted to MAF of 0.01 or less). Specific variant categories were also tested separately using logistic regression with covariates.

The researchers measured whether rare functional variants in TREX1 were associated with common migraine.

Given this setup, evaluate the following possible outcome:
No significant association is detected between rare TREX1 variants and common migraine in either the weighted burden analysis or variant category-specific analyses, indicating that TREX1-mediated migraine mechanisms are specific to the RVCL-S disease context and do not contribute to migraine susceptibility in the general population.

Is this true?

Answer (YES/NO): YES